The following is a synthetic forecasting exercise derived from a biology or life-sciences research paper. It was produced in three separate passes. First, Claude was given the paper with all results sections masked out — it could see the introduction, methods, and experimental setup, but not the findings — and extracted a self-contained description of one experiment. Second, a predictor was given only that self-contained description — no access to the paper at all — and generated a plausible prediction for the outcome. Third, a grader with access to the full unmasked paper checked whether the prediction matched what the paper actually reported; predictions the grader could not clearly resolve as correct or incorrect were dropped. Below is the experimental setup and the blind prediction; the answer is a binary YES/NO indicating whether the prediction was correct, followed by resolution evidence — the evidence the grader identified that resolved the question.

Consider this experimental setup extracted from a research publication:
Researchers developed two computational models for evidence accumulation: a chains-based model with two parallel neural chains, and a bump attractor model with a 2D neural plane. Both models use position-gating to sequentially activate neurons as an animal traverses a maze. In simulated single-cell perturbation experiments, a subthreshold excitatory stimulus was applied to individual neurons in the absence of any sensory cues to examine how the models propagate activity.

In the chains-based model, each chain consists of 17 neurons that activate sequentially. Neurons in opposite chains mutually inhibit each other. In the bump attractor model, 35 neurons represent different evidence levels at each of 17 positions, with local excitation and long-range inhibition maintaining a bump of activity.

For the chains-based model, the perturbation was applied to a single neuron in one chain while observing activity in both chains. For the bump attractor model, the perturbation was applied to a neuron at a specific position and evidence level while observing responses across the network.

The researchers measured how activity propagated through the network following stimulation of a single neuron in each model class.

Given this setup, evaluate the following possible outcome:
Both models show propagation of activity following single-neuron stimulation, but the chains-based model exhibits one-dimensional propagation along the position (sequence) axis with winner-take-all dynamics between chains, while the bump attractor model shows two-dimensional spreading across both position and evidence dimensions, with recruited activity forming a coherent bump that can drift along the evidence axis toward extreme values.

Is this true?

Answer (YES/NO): NO